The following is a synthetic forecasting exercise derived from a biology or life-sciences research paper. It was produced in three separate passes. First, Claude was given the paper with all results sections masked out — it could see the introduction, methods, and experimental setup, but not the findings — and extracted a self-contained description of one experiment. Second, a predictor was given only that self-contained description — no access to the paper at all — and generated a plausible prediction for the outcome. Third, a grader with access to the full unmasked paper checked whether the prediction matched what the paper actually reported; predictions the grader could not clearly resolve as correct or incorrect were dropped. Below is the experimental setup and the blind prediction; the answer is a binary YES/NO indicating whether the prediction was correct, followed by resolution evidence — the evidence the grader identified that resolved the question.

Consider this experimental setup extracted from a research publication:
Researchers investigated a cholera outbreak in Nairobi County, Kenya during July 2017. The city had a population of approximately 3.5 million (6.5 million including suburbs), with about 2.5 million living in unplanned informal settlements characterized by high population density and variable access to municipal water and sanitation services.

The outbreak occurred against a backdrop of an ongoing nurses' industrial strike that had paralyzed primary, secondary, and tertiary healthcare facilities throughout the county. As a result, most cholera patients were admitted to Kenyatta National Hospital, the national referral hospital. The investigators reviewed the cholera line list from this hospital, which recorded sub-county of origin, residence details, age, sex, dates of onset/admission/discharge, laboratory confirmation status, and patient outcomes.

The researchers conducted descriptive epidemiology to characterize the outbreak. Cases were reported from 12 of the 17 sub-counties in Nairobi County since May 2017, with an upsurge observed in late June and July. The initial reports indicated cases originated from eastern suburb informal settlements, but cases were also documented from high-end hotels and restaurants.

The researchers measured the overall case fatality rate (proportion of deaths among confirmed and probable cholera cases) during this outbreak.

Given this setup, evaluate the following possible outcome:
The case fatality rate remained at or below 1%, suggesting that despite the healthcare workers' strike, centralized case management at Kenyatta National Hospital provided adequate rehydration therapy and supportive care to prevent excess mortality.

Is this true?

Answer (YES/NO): NO